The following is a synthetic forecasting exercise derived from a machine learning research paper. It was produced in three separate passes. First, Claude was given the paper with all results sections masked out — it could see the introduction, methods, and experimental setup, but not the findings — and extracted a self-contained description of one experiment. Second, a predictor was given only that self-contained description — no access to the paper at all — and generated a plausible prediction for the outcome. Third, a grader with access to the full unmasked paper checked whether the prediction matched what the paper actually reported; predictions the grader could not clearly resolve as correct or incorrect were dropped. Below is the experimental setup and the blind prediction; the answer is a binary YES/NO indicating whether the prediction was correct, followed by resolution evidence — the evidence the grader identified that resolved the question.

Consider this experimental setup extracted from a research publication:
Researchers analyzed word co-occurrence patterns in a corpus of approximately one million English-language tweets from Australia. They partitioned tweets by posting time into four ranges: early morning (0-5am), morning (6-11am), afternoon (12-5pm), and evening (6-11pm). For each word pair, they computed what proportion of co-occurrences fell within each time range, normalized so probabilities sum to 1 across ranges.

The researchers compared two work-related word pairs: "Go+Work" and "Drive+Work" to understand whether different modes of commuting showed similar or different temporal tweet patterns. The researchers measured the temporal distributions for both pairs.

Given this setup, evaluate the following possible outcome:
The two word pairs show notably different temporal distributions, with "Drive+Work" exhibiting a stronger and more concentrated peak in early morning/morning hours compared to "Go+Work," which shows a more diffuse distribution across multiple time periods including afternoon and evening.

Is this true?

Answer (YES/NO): NO